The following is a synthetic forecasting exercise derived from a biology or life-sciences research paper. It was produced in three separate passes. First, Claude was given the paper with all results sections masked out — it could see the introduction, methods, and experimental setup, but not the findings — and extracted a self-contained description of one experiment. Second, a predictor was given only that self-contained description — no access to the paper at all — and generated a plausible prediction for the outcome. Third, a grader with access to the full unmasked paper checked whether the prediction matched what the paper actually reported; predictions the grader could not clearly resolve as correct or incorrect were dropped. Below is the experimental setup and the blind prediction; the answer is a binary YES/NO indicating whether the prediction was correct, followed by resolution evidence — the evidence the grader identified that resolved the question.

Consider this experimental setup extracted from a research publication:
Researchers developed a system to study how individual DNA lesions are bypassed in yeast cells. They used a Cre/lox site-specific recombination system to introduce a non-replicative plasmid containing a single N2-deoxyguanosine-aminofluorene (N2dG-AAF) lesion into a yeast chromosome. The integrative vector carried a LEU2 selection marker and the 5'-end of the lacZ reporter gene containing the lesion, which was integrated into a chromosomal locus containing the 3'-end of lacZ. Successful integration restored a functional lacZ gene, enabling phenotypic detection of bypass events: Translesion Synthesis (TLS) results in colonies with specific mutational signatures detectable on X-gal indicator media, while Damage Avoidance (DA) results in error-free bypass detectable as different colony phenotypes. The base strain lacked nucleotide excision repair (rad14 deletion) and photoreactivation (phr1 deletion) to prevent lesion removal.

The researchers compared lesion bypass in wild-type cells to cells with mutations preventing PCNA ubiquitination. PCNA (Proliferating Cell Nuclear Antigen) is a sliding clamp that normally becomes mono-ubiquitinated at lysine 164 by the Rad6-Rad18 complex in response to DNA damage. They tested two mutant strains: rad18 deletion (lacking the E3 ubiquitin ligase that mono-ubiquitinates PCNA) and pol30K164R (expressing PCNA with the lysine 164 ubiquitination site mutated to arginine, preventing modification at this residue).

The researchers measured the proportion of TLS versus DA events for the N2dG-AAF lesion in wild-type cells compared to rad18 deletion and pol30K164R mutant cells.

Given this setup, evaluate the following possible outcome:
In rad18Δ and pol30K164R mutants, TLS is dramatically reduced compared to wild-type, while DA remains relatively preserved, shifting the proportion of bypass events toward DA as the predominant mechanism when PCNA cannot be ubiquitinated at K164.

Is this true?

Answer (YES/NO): YES